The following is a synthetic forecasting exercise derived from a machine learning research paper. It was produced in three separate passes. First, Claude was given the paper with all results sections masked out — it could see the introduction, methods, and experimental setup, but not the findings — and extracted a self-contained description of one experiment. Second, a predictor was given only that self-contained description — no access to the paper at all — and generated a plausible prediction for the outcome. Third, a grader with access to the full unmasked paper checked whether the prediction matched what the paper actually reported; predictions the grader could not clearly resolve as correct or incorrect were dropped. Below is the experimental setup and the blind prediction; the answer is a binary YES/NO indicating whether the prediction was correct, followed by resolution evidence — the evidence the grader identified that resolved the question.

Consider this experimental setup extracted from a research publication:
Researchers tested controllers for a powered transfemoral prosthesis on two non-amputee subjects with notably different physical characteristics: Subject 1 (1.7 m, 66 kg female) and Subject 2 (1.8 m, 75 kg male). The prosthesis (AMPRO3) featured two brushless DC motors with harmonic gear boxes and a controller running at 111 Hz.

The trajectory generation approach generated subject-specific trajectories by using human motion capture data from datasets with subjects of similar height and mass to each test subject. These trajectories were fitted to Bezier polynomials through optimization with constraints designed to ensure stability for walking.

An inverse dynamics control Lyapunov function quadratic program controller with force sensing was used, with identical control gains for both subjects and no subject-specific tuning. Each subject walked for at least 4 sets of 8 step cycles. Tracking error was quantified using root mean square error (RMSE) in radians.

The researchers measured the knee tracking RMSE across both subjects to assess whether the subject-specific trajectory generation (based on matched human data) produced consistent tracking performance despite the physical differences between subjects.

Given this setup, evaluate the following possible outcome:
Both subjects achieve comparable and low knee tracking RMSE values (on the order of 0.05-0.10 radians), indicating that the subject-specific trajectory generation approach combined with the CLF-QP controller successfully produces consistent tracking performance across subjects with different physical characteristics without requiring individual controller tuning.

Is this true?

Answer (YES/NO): NO